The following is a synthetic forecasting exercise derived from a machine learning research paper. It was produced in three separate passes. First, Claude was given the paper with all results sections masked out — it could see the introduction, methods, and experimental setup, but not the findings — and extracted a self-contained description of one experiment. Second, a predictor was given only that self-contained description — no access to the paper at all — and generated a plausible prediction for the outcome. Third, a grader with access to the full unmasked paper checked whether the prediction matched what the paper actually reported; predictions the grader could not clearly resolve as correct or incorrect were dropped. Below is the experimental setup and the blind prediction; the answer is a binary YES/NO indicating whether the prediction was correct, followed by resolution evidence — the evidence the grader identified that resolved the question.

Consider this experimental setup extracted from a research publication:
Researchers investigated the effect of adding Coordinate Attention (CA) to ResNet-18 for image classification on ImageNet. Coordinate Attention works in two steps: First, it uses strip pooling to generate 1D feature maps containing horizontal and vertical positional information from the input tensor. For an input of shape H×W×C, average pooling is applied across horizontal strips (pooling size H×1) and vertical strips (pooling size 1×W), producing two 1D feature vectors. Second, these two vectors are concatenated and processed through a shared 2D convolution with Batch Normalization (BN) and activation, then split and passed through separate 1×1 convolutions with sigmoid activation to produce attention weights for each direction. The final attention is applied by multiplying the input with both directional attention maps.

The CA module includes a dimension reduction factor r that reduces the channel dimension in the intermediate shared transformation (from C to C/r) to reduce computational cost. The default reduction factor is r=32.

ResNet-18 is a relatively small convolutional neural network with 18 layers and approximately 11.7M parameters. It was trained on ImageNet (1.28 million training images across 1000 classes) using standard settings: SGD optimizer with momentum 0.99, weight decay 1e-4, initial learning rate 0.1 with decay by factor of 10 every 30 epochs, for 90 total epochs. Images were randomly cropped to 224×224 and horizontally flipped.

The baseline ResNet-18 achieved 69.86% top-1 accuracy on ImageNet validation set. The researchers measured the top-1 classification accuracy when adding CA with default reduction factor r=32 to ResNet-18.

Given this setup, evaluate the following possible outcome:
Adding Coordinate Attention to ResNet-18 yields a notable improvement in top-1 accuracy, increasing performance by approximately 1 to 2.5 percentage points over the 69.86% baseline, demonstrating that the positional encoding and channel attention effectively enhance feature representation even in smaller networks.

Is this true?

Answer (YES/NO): NO